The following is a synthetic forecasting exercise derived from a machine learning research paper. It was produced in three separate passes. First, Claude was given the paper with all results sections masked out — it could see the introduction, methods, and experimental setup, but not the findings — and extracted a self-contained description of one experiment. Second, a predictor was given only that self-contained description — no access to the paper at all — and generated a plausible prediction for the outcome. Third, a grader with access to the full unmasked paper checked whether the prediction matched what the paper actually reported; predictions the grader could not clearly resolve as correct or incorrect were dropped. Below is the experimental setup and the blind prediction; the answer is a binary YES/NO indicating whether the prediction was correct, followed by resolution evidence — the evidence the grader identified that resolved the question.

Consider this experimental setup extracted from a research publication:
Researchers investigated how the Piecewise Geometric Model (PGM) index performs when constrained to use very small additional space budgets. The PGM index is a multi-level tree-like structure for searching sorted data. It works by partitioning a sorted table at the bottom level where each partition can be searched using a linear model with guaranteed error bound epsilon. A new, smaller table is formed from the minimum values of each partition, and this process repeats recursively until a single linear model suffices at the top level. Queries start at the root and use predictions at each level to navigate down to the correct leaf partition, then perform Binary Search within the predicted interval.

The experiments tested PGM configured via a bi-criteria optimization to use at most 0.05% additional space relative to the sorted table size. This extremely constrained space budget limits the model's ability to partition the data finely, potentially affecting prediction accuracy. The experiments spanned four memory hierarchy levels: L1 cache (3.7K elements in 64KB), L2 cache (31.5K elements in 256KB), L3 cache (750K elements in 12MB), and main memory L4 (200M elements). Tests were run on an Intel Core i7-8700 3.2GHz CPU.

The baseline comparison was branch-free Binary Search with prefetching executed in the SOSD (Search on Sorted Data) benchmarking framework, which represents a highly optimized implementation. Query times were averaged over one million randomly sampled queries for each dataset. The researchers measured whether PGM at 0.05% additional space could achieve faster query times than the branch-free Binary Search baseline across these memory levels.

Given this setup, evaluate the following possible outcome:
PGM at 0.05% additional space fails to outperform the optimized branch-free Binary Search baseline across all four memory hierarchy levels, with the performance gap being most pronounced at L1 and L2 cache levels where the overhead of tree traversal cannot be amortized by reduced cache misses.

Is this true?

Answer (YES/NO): NO